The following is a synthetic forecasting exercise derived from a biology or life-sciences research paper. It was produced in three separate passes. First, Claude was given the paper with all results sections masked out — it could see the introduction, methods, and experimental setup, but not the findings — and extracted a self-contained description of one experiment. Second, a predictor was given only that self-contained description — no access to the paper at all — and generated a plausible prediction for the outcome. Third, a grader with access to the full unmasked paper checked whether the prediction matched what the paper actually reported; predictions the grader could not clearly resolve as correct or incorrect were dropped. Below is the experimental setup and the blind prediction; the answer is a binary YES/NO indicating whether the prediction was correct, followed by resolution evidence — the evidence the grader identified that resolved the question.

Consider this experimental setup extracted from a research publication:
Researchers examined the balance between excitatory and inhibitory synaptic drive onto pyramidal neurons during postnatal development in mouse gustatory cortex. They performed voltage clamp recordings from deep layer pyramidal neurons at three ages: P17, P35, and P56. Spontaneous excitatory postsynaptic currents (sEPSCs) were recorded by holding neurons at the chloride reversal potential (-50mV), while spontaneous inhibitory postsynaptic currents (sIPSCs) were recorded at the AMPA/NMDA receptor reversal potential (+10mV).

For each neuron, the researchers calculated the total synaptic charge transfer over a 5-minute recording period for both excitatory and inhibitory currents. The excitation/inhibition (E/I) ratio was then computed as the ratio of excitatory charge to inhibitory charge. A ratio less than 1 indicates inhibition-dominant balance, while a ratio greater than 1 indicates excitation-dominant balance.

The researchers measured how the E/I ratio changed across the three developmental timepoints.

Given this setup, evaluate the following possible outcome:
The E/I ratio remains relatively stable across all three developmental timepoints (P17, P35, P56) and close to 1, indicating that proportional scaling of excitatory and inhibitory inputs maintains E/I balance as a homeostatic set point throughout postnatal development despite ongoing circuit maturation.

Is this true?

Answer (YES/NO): NO